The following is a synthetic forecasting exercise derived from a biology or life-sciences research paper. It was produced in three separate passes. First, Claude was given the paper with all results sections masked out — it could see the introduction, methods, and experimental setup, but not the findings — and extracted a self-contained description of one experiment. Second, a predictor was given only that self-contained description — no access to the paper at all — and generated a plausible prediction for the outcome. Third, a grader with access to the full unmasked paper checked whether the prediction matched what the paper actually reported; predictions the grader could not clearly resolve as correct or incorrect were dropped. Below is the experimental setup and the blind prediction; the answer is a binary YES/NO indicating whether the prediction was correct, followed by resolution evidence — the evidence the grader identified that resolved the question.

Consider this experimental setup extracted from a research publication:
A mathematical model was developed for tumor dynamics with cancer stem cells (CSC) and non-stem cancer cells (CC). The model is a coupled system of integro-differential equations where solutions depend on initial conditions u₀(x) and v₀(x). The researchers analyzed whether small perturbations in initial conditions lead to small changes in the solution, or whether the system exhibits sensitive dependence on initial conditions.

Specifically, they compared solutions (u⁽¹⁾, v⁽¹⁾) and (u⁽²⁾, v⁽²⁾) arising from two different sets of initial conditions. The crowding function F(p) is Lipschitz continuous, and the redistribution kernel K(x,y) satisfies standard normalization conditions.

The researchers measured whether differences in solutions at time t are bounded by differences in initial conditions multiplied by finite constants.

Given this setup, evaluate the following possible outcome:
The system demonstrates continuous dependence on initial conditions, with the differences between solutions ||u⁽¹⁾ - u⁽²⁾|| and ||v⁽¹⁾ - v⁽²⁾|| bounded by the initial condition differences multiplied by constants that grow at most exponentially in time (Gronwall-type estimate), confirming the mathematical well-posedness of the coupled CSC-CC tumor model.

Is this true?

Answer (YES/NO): YES